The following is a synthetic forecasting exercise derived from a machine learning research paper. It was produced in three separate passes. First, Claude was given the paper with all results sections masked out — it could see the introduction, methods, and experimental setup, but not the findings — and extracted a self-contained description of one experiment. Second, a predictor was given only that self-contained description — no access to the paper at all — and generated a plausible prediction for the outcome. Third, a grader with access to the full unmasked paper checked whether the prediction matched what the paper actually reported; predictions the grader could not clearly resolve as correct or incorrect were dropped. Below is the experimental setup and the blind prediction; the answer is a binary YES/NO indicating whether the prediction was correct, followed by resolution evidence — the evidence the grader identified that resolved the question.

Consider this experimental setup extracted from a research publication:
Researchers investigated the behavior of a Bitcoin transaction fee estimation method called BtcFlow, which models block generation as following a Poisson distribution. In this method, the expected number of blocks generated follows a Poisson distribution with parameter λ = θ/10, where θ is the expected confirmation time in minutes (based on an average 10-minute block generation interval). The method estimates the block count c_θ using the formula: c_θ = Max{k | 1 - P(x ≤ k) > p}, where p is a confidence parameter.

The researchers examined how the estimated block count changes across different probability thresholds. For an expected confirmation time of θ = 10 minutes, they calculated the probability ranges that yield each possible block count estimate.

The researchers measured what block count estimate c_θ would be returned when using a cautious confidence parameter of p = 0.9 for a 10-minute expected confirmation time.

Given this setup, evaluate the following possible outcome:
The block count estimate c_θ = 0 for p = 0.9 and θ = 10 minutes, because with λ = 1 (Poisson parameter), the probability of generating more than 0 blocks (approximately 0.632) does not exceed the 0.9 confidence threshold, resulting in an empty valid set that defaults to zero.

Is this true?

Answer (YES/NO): YES